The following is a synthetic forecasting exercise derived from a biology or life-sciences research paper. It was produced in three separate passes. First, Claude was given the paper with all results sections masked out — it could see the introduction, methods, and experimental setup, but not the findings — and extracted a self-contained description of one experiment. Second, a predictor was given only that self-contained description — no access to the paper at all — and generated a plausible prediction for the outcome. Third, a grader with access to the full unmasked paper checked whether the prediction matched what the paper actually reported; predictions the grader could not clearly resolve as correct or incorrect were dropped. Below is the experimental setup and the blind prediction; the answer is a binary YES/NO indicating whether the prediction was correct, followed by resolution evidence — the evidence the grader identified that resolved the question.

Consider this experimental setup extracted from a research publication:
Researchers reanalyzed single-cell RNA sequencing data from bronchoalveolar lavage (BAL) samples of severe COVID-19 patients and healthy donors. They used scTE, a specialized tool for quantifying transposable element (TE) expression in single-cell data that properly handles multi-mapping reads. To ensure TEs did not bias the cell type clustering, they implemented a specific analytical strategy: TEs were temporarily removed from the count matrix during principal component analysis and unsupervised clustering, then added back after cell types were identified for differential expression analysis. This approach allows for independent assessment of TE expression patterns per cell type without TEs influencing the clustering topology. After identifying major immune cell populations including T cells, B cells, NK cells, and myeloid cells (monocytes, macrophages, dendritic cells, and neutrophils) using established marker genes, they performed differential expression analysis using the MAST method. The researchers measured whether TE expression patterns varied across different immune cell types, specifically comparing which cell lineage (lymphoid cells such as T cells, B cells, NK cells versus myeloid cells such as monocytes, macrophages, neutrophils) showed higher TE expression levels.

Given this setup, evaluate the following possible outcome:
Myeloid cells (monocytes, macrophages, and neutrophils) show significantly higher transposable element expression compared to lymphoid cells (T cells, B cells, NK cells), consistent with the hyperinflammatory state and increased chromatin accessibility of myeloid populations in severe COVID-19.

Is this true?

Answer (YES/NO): NO